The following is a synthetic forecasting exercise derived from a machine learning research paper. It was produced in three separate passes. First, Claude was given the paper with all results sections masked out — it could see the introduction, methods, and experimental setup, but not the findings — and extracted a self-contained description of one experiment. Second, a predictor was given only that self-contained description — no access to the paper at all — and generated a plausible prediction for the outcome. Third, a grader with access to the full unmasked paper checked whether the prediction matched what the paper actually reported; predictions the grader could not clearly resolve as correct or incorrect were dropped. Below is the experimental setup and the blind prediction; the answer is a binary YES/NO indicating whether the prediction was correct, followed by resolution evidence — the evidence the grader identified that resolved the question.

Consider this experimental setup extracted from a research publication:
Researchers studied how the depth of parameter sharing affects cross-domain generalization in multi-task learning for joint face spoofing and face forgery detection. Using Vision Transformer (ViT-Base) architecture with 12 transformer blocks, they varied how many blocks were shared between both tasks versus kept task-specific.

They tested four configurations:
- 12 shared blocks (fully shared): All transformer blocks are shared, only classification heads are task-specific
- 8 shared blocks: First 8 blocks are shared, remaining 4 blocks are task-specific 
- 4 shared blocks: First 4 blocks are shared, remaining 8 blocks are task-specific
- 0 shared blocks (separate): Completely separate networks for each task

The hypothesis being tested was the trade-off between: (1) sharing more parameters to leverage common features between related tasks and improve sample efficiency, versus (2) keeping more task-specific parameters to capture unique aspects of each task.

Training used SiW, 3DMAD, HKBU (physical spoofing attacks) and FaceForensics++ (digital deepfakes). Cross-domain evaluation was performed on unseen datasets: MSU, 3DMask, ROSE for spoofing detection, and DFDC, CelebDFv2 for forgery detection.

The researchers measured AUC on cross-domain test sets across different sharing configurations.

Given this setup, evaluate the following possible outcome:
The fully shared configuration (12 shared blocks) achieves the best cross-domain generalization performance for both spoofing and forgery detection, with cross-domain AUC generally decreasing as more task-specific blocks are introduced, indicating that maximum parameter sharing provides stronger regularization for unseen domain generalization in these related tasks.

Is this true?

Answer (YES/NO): NO